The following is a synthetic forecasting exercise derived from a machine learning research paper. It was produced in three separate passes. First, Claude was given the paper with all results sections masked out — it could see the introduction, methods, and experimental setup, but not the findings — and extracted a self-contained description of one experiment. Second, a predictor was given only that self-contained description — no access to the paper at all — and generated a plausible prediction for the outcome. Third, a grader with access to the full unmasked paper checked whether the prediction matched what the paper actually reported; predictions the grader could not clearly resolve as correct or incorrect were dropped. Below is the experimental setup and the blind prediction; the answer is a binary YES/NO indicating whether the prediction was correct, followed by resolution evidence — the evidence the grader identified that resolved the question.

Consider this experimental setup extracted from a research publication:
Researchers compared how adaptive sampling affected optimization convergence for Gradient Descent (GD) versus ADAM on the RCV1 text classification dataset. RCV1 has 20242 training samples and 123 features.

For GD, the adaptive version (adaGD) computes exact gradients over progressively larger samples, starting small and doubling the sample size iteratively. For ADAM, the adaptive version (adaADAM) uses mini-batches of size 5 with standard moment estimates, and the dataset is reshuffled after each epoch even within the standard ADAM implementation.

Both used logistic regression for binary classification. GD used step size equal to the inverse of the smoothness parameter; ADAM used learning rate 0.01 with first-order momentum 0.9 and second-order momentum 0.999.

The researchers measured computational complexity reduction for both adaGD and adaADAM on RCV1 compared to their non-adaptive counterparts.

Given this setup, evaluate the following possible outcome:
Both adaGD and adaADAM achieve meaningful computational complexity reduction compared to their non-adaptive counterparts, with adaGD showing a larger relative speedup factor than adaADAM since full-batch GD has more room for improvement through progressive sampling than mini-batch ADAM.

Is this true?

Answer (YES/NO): NO